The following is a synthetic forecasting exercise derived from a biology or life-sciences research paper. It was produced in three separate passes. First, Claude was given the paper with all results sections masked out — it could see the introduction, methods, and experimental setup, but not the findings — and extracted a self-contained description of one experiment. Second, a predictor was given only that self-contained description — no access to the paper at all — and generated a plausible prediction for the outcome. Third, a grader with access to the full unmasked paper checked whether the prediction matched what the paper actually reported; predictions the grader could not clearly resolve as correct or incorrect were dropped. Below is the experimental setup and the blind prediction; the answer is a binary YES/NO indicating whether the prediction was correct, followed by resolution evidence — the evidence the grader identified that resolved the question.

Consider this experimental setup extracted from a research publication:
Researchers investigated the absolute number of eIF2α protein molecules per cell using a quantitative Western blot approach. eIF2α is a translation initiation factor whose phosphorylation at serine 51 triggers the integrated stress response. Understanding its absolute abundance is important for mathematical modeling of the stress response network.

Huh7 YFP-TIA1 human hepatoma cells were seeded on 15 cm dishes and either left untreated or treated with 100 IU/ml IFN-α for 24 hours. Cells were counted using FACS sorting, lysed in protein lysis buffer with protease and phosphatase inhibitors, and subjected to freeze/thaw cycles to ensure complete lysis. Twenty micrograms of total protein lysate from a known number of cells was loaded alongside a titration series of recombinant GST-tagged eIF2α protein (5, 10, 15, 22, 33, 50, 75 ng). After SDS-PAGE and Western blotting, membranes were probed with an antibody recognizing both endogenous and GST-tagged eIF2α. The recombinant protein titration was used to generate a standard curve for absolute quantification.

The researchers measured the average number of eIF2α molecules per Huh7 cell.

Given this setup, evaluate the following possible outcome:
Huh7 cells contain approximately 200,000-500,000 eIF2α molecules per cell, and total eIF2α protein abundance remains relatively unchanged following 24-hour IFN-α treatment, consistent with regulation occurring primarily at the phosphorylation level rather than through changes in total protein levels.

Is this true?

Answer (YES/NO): NO